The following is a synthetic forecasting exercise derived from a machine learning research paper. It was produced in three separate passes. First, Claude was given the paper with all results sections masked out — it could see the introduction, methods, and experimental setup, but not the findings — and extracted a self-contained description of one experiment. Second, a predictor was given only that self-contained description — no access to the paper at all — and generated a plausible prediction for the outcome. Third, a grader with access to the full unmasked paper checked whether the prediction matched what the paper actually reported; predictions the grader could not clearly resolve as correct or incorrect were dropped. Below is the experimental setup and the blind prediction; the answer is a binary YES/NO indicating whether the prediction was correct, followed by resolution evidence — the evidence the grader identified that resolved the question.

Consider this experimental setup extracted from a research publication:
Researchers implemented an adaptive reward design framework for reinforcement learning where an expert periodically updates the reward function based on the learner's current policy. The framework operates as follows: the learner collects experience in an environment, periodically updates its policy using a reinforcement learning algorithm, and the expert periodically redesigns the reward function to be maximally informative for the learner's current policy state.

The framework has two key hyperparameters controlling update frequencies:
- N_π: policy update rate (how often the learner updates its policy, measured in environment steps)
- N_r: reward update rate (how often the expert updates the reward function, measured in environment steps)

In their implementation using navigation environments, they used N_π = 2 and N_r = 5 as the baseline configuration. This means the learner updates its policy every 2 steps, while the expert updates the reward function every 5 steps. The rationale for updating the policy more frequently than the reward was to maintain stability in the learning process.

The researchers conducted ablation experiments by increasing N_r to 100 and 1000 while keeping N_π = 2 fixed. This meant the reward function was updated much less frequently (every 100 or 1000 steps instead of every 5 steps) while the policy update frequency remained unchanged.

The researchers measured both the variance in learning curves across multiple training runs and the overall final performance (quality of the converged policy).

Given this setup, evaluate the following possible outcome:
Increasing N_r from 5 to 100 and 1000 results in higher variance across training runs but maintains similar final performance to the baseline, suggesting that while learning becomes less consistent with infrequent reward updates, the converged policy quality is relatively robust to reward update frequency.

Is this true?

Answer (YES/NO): NO